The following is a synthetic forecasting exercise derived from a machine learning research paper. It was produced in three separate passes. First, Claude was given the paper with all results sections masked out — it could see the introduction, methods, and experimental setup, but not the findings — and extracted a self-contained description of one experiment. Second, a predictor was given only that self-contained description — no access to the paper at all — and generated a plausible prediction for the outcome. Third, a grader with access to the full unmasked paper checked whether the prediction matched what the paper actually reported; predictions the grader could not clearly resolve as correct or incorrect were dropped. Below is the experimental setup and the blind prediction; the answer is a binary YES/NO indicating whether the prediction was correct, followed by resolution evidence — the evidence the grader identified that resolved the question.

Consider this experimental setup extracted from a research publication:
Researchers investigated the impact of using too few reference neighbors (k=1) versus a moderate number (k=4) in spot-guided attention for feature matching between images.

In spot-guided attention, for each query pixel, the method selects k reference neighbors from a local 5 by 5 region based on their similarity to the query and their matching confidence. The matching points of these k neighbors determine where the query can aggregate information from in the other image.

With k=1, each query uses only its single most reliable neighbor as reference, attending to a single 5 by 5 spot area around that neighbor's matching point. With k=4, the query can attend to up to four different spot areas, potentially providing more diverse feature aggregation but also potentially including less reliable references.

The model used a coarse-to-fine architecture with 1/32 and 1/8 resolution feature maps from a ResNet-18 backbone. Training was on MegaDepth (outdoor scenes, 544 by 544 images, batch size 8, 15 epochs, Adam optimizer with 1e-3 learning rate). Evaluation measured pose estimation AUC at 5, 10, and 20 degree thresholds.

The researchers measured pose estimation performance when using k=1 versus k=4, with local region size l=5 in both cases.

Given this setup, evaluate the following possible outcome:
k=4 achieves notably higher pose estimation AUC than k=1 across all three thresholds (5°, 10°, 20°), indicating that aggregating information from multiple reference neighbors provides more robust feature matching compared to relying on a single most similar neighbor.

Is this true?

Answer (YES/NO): YES